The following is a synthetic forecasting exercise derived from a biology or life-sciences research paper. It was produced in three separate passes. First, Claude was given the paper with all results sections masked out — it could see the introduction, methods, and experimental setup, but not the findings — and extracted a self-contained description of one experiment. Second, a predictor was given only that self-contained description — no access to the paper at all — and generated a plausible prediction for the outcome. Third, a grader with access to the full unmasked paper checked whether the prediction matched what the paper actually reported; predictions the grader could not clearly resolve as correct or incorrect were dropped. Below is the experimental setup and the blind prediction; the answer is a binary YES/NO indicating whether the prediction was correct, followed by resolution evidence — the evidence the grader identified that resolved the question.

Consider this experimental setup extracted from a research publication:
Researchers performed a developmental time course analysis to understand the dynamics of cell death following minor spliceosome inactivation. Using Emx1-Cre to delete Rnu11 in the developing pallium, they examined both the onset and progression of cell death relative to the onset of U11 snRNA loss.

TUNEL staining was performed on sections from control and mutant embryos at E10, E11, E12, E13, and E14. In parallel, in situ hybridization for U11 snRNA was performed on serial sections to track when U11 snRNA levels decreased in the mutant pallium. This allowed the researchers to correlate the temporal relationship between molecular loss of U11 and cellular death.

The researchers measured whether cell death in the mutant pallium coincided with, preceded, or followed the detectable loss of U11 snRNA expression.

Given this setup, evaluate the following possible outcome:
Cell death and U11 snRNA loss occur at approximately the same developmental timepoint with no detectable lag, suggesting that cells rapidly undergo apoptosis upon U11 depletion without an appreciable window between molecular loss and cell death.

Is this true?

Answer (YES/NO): NO